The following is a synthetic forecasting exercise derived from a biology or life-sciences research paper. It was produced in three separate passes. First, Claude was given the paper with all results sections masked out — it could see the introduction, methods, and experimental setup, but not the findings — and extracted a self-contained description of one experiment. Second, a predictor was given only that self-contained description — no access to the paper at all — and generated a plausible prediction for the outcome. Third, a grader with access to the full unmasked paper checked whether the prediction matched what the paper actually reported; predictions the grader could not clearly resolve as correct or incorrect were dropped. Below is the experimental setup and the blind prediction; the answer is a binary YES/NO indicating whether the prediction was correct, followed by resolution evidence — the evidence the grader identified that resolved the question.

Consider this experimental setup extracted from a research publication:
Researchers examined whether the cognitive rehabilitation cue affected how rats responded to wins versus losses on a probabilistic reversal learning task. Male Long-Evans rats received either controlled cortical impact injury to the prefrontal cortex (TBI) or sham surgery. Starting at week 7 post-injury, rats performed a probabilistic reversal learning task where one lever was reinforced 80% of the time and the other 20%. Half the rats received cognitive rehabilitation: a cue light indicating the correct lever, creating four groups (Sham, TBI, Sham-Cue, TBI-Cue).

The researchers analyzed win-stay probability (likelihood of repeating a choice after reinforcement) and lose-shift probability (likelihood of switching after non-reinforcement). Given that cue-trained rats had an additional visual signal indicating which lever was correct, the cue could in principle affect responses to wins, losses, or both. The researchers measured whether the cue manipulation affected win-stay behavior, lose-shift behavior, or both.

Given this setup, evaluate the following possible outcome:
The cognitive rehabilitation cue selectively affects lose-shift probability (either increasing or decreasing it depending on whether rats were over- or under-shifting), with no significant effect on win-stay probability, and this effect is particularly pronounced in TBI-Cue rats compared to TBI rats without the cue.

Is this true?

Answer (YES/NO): NO